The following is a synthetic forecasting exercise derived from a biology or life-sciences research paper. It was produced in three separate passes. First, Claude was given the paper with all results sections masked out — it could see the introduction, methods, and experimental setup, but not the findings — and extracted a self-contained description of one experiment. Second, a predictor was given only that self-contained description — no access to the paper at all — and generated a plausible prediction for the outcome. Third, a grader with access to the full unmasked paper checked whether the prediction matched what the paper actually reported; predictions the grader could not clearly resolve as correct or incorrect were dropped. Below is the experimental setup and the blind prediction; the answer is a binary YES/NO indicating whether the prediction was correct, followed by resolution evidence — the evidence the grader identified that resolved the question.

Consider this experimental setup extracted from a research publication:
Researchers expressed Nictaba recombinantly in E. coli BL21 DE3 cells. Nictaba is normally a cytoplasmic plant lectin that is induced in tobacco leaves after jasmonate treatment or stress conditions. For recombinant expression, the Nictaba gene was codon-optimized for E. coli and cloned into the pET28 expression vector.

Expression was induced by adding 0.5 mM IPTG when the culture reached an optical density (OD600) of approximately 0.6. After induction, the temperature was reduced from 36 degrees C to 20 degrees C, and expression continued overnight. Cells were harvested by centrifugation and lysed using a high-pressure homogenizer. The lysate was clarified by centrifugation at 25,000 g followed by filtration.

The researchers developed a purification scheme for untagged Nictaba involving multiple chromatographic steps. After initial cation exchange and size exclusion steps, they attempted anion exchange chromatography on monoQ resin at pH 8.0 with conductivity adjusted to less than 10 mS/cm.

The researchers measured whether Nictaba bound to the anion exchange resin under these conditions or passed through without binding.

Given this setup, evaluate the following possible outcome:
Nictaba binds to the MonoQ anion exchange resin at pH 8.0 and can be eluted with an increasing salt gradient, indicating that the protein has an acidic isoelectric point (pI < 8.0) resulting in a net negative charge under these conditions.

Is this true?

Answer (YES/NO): NO